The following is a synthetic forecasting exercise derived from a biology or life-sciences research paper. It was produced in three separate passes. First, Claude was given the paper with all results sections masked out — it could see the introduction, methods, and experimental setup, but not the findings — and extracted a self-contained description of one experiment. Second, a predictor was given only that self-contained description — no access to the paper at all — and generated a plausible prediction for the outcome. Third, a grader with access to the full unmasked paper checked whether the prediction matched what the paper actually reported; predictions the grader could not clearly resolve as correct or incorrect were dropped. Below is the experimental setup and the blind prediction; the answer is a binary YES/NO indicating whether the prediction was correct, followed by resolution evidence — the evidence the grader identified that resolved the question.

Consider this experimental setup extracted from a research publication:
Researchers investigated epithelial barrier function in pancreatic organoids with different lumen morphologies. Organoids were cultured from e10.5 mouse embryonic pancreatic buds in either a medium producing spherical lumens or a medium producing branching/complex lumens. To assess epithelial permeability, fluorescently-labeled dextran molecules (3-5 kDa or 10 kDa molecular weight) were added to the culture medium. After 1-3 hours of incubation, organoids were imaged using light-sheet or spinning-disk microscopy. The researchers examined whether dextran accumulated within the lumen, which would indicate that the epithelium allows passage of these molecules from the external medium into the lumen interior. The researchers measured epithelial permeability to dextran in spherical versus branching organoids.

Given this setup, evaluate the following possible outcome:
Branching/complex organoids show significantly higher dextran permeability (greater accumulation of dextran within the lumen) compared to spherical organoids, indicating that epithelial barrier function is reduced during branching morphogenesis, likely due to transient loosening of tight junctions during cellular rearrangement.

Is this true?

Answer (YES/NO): YES